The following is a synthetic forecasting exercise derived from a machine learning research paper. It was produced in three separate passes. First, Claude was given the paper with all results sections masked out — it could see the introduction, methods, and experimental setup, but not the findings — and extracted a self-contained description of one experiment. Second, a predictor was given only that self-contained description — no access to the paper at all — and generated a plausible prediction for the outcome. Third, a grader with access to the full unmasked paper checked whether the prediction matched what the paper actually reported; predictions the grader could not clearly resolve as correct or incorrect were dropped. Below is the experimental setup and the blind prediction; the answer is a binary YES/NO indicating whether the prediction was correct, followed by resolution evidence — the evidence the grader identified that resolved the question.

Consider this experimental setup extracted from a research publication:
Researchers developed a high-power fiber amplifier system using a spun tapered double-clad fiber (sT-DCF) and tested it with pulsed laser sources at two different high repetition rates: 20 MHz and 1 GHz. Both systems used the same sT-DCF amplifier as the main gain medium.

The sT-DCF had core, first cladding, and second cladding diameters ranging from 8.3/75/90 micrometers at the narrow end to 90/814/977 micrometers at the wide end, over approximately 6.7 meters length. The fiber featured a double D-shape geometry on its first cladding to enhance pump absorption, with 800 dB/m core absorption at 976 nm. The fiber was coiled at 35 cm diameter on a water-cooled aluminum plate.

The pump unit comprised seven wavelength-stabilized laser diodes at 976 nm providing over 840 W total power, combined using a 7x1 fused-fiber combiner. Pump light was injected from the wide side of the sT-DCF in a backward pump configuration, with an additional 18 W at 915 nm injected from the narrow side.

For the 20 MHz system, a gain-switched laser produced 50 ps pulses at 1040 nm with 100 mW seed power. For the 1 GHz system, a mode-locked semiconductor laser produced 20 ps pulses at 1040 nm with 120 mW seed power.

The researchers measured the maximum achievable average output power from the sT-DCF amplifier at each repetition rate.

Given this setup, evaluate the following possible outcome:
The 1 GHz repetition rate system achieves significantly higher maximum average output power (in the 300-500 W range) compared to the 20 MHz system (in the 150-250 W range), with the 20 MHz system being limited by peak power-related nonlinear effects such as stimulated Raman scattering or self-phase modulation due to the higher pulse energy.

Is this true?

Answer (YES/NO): NO